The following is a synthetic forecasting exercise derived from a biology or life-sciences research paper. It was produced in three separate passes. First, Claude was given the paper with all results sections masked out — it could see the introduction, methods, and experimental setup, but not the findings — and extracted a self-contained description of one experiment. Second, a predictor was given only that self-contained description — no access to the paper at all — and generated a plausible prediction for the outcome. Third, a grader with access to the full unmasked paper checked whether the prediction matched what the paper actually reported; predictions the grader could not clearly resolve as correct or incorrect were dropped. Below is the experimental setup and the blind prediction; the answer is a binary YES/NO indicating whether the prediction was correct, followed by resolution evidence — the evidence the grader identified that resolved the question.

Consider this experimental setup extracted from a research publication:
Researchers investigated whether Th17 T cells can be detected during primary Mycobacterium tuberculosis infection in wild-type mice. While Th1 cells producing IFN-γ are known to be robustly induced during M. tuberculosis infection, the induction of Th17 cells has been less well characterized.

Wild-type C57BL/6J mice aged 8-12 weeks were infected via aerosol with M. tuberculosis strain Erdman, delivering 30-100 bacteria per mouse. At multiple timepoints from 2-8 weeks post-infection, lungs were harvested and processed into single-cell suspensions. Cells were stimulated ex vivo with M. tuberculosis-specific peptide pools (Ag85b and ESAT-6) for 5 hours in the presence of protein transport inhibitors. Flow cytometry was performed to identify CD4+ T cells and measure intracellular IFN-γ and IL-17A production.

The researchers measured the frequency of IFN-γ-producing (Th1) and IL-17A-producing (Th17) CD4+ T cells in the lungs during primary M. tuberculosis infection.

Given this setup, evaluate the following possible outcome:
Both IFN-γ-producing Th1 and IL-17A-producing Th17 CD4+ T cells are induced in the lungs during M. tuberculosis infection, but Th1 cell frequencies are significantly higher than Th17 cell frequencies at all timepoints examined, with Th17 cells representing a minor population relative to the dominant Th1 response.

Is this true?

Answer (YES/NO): NO